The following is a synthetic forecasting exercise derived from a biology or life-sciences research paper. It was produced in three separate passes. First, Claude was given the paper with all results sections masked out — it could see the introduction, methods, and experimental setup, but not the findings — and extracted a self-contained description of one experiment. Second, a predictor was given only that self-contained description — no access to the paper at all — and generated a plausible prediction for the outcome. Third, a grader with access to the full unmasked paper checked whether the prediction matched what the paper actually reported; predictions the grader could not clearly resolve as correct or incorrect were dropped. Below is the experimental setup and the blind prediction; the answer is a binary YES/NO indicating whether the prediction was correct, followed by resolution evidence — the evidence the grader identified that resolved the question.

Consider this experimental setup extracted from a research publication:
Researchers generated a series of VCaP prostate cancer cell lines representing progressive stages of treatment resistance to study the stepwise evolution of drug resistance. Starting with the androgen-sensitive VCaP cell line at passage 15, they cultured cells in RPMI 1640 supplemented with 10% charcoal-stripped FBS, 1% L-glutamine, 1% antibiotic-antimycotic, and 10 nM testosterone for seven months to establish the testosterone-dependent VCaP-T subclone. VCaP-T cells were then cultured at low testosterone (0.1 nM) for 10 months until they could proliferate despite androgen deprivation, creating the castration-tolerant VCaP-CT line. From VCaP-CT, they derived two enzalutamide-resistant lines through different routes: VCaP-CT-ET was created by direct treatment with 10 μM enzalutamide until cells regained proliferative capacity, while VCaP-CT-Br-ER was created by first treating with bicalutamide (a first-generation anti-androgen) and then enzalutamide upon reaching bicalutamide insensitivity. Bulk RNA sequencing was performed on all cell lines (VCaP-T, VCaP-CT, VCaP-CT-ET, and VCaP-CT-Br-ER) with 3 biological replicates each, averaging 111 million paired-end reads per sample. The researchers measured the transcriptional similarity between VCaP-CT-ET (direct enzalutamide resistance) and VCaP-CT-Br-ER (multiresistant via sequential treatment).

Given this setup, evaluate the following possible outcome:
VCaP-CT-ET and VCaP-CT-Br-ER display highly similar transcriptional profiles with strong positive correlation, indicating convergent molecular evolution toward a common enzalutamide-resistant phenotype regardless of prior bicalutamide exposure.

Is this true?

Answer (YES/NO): YES